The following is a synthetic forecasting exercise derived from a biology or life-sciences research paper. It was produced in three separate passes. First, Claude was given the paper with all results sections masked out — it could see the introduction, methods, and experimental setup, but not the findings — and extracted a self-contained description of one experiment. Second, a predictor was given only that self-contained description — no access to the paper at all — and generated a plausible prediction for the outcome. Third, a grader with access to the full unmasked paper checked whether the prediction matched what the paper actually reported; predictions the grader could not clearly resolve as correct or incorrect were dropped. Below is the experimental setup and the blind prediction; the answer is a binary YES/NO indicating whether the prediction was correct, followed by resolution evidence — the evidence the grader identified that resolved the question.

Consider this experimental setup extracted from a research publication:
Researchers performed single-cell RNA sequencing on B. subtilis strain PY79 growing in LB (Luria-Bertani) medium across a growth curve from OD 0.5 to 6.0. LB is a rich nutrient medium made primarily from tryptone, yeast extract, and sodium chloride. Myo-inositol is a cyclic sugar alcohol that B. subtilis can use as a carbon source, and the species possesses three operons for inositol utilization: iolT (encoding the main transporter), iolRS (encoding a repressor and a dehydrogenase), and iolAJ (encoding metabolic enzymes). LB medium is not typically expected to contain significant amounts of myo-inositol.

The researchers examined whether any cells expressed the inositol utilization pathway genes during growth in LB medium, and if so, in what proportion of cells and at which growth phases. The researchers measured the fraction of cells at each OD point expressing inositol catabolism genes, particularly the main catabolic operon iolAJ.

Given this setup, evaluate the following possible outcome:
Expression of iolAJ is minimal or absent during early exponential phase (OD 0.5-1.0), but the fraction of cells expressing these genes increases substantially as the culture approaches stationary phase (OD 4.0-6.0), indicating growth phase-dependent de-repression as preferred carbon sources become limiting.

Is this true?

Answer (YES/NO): NO